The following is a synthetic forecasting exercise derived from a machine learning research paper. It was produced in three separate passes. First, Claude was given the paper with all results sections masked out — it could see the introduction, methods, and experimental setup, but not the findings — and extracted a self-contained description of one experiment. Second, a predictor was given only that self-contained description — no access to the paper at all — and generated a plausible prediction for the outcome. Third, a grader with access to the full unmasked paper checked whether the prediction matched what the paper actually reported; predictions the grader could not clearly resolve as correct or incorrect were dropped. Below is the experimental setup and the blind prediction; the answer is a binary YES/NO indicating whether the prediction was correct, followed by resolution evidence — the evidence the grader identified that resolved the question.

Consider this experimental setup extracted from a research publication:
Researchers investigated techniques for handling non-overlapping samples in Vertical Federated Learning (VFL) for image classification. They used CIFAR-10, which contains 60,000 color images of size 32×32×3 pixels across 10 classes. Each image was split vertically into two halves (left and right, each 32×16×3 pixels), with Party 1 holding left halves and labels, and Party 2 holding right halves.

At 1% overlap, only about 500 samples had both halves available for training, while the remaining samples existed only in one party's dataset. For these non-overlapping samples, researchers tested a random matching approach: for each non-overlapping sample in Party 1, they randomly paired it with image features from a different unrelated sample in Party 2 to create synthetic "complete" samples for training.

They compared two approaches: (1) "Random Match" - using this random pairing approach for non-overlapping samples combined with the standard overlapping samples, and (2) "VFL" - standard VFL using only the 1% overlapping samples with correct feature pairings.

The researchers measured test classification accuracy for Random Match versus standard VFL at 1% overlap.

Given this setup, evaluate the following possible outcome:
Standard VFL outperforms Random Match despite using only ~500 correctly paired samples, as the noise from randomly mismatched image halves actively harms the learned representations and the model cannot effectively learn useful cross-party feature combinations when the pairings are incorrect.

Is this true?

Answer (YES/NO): NO